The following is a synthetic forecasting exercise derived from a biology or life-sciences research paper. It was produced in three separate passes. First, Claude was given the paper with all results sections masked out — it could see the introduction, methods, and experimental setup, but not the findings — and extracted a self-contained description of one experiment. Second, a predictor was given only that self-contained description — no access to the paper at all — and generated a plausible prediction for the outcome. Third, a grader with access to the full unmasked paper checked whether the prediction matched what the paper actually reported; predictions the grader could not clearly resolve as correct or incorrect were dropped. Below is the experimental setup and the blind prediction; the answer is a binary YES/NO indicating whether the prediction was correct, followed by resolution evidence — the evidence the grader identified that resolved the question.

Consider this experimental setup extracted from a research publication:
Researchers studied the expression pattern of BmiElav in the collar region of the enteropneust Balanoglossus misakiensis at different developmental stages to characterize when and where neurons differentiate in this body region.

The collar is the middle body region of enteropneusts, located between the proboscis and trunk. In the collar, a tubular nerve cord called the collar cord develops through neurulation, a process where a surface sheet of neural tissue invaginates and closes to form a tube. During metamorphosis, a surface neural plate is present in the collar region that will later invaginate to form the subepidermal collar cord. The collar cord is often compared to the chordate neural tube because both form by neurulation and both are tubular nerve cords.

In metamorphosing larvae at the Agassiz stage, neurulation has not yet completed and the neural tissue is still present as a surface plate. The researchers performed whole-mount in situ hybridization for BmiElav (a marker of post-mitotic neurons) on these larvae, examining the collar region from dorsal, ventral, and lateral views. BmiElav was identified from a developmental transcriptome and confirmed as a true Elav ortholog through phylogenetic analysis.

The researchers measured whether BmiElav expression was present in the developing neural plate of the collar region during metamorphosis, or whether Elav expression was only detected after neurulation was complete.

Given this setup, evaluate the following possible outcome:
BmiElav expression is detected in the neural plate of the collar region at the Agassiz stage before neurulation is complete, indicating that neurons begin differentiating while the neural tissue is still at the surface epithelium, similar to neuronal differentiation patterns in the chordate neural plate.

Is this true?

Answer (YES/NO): YES